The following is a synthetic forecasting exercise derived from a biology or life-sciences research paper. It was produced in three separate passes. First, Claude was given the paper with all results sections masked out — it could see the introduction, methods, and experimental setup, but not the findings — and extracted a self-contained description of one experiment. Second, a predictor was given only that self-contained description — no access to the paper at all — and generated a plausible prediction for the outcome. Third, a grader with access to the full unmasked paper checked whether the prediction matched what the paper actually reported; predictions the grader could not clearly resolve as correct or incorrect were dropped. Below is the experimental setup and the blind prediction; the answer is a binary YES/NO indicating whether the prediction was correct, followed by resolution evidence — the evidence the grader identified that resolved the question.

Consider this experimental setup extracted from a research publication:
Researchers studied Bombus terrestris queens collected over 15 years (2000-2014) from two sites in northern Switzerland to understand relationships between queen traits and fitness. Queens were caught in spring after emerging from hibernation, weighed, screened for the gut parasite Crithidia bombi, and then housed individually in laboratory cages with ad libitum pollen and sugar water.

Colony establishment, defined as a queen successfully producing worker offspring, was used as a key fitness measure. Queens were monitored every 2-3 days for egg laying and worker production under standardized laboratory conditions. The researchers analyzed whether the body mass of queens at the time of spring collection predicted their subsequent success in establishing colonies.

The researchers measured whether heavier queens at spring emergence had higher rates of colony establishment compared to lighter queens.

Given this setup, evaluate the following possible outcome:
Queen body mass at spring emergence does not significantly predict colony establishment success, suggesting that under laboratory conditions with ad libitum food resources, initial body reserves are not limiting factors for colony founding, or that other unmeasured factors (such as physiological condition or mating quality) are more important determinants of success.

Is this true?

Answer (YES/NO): NO